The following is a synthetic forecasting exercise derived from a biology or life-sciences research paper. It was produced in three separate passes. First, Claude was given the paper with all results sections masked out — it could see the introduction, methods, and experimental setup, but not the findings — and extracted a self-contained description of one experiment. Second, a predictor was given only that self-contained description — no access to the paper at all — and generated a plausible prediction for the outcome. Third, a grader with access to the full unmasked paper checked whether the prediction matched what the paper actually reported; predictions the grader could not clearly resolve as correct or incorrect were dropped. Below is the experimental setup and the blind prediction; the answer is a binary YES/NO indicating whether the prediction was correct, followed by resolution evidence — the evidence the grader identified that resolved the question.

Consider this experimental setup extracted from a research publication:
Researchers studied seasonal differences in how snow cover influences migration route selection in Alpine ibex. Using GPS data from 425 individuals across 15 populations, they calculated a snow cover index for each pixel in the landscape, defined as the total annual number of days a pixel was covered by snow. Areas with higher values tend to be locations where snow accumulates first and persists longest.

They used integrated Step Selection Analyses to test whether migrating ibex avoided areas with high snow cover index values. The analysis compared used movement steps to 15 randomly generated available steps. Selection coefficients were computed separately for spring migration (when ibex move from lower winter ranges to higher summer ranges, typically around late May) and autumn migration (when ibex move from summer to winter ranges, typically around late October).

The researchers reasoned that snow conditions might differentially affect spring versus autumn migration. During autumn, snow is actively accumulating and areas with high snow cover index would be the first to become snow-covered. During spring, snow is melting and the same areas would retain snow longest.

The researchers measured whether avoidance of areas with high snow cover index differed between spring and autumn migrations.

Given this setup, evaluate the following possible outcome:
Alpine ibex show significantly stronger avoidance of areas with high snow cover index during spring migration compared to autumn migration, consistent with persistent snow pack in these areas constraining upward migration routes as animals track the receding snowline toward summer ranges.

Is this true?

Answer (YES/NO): NO